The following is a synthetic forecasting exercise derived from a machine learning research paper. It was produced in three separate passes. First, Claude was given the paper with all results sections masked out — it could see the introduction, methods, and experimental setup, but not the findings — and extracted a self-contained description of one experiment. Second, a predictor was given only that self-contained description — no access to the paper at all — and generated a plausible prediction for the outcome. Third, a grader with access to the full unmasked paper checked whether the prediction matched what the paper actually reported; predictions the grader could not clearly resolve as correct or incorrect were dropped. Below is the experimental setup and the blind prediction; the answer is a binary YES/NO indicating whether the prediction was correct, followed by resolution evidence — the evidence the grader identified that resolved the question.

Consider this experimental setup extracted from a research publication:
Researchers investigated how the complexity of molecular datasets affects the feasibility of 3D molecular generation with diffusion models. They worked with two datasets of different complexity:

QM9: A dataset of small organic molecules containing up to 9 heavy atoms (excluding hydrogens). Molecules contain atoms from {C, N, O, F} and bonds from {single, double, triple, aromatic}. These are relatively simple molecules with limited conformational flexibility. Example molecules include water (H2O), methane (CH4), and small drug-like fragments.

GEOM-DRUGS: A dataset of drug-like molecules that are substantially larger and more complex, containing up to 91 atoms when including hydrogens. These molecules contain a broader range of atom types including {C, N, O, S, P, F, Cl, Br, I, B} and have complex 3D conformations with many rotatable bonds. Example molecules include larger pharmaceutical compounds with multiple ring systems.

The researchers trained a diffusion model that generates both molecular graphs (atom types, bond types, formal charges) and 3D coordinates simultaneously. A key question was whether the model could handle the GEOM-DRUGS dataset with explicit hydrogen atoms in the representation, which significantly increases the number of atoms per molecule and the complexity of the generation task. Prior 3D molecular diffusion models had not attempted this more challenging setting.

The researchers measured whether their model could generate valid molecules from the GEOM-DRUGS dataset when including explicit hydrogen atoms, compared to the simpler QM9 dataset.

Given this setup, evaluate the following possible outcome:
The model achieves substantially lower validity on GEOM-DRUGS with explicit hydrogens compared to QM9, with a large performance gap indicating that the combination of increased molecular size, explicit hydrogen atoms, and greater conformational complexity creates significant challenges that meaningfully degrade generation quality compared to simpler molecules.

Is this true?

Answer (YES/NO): YES